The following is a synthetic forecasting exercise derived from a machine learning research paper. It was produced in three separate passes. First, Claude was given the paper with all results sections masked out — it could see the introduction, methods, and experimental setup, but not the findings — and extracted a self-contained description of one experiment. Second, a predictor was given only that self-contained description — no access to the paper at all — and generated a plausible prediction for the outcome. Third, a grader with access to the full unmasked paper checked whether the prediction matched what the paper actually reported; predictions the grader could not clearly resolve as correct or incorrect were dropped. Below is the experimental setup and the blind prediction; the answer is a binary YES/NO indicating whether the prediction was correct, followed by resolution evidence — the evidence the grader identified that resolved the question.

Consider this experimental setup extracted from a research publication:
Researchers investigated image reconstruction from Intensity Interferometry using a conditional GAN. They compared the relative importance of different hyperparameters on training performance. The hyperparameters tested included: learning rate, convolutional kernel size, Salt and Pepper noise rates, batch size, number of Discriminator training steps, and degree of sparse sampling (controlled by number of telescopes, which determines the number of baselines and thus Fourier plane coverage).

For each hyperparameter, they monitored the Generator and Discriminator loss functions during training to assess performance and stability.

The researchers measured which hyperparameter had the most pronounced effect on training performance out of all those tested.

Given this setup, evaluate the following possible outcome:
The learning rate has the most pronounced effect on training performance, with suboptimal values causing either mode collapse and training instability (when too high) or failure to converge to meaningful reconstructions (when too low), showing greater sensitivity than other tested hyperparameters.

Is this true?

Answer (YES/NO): NO